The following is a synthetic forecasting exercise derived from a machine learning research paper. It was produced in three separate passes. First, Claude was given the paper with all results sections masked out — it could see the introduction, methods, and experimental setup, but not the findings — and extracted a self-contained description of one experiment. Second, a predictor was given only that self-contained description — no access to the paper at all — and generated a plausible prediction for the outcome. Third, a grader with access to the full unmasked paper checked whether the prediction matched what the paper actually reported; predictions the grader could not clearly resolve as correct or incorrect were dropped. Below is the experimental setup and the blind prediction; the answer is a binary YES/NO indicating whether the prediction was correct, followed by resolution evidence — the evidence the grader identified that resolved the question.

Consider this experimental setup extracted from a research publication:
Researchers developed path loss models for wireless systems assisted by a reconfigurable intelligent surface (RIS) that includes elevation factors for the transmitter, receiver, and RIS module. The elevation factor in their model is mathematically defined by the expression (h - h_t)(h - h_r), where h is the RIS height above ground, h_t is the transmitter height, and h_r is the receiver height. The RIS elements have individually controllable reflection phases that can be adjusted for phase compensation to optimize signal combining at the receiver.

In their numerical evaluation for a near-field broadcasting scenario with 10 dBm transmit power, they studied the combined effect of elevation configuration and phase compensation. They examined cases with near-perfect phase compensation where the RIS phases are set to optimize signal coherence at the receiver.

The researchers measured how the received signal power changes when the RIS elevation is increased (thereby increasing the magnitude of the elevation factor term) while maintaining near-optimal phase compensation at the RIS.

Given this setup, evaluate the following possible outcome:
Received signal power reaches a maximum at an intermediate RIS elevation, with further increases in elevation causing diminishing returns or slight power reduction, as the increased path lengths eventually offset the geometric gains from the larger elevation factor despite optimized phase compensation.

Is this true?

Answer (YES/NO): NO